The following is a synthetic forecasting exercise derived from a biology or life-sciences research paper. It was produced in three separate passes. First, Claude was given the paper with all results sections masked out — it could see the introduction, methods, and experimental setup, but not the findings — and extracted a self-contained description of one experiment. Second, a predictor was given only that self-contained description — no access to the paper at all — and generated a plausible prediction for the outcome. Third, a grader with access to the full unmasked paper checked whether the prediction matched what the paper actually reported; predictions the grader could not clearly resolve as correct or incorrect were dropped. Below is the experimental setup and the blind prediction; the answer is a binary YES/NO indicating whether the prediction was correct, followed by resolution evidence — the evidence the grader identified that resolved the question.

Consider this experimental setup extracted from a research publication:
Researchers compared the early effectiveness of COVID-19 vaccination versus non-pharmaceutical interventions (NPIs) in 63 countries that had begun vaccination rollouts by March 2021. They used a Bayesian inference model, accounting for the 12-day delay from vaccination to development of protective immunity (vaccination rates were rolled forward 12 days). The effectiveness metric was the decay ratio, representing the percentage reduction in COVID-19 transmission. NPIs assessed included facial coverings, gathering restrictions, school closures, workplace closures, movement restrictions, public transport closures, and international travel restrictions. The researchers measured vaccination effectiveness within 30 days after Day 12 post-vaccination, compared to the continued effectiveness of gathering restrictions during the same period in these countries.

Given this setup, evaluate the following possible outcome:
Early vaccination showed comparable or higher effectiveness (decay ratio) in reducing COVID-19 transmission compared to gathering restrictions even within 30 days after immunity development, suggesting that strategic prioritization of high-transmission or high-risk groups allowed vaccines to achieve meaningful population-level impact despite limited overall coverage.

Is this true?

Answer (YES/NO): NO